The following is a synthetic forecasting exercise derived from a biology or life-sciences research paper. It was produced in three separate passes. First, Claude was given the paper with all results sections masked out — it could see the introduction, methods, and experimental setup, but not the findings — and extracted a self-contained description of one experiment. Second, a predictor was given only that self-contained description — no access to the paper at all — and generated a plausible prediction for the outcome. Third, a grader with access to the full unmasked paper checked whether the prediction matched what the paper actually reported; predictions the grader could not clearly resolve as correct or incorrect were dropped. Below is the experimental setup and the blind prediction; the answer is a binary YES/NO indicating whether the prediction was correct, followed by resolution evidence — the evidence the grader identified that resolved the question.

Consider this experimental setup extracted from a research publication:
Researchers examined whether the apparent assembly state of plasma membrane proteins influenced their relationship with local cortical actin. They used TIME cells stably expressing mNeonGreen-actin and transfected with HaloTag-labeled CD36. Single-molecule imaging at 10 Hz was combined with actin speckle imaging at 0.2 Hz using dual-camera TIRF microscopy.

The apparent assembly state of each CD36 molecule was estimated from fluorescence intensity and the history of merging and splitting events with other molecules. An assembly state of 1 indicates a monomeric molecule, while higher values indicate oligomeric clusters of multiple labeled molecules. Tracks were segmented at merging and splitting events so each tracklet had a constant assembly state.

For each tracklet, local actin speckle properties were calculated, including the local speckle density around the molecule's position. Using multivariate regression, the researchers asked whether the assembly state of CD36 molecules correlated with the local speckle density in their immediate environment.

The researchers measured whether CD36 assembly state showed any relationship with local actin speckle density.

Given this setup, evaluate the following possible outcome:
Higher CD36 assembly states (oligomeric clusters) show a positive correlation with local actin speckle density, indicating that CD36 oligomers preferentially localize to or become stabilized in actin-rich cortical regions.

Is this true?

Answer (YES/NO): YES